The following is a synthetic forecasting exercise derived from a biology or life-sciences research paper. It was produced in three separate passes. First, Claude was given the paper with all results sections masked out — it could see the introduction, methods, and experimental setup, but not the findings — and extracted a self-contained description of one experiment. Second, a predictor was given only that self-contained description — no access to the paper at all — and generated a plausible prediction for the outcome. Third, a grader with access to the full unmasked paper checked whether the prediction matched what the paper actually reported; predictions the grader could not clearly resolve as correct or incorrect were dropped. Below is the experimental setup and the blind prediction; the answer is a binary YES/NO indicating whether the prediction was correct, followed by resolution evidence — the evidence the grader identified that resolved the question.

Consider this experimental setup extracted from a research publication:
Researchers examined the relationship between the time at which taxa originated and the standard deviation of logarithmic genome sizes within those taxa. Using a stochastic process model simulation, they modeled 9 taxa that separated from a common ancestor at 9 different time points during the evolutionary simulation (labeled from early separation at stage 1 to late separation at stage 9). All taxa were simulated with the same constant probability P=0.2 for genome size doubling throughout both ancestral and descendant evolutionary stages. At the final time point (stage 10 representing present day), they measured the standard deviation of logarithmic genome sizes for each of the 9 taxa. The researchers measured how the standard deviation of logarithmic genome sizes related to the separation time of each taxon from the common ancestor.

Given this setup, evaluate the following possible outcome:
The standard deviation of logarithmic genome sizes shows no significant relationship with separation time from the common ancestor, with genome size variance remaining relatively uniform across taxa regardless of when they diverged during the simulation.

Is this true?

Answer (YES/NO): NO